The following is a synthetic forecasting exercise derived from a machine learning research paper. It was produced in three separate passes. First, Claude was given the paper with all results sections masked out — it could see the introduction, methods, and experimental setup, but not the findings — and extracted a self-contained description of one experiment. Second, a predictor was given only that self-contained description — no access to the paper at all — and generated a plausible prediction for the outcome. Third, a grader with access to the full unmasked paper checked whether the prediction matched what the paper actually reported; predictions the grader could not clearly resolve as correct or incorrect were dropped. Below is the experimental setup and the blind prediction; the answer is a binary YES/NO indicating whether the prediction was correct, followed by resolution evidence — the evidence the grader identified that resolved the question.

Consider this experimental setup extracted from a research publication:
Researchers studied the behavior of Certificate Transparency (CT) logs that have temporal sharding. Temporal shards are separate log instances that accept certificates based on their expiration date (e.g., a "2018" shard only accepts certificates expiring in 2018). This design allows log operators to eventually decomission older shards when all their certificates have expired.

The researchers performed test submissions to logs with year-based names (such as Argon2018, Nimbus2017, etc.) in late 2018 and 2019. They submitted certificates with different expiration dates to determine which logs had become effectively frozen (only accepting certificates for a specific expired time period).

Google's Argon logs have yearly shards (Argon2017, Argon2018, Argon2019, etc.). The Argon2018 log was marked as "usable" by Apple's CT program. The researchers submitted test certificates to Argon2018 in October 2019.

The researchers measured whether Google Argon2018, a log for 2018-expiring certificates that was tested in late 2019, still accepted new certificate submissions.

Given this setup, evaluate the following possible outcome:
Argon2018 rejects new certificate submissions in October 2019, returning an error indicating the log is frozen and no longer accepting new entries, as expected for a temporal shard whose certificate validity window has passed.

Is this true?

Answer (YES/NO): NO